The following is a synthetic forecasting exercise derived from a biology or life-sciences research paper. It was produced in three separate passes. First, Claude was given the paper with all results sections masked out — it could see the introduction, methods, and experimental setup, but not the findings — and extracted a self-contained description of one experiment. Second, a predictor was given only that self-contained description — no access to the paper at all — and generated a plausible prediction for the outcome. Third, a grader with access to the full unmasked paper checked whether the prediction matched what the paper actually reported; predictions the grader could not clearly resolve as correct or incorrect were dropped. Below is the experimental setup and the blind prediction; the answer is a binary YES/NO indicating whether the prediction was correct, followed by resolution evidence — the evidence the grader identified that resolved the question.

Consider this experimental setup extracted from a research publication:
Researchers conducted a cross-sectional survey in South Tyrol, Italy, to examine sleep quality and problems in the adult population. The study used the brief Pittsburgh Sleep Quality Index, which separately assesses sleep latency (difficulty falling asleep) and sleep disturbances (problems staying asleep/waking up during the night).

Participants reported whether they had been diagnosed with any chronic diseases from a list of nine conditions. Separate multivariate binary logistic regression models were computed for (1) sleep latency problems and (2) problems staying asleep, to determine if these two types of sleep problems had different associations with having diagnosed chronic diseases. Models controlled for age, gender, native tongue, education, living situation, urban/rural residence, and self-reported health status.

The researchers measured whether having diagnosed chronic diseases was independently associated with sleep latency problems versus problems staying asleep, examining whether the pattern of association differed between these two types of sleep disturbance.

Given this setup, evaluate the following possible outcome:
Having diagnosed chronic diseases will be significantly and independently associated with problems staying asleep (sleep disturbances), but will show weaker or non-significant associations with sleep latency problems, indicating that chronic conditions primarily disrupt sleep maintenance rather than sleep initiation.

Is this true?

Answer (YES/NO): NO